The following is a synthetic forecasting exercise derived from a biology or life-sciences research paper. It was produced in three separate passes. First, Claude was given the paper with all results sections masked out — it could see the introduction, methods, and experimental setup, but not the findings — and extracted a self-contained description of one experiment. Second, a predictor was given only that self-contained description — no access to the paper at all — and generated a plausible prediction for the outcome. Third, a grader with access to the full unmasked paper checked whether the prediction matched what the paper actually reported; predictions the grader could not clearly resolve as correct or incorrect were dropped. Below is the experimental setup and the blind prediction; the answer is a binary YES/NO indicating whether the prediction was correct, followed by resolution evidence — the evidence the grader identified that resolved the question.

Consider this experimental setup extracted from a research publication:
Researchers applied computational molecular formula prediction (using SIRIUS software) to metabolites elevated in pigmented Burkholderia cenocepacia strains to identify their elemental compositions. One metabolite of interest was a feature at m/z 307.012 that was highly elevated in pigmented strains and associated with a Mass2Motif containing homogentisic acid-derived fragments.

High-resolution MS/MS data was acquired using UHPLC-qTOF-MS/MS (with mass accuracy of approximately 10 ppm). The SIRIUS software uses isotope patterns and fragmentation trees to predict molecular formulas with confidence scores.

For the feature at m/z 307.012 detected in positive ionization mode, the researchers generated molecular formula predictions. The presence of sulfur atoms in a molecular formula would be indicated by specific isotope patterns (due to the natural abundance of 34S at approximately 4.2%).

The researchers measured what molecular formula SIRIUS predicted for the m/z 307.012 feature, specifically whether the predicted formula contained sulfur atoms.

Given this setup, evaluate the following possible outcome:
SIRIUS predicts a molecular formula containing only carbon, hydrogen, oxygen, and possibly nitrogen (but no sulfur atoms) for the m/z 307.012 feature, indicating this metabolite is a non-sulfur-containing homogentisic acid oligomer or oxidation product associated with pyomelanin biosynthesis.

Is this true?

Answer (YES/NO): NO